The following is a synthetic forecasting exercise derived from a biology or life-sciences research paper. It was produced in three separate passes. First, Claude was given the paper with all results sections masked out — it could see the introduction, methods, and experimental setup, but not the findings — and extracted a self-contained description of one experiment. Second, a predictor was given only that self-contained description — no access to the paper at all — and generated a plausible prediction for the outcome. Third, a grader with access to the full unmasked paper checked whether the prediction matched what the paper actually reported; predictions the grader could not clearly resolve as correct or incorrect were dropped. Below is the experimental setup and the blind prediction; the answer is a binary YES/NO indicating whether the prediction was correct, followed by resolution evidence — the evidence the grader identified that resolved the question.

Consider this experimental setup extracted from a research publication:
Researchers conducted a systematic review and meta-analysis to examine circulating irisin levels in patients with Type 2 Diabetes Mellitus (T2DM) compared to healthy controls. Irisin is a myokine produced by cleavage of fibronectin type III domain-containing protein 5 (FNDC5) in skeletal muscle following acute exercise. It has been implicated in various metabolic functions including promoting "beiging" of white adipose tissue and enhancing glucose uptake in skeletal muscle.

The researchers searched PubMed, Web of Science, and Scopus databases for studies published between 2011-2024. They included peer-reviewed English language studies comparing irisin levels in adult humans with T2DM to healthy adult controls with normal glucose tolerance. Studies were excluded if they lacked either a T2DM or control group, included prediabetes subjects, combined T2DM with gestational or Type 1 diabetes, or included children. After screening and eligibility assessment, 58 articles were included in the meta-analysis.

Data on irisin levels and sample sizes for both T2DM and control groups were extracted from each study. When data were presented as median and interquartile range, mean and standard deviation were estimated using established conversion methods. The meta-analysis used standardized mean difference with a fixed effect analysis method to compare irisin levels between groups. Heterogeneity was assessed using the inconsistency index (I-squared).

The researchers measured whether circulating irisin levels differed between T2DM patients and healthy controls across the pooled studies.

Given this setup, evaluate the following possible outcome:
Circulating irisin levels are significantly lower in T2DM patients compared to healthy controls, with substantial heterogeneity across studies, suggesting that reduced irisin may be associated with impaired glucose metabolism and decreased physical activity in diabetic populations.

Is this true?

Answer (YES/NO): YES